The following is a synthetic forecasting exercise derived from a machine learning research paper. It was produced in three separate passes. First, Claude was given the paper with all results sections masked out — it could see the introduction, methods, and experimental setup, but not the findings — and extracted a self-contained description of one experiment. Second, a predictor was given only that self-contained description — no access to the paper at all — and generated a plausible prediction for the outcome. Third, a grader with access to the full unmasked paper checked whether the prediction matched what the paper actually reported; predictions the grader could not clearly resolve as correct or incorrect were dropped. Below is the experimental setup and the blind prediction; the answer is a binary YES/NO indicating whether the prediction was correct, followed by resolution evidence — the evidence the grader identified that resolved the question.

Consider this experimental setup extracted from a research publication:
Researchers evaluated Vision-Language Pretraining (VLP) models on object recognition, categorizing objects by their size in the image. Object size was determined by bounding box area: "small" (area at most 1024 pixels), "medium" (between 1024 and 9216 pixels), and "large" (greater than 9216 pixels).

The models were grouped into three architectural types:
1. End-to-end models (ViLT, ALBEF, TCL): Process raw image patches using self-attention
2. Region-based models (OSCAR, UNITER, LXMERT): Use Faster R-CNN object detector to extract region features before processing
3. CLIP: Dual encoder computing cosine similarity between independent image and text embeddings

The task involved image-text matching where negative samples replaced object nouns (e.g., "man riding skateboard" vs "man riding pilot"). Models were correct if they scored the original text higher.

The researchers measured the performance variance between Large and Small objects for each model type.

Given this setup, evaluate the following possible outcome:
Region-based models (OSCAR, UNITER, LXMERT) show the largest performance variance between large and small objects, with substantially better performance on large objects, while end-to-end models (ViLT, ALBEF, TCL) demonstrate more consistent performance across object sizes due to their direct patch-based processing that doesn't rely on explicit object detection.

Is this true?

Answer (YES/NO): NO